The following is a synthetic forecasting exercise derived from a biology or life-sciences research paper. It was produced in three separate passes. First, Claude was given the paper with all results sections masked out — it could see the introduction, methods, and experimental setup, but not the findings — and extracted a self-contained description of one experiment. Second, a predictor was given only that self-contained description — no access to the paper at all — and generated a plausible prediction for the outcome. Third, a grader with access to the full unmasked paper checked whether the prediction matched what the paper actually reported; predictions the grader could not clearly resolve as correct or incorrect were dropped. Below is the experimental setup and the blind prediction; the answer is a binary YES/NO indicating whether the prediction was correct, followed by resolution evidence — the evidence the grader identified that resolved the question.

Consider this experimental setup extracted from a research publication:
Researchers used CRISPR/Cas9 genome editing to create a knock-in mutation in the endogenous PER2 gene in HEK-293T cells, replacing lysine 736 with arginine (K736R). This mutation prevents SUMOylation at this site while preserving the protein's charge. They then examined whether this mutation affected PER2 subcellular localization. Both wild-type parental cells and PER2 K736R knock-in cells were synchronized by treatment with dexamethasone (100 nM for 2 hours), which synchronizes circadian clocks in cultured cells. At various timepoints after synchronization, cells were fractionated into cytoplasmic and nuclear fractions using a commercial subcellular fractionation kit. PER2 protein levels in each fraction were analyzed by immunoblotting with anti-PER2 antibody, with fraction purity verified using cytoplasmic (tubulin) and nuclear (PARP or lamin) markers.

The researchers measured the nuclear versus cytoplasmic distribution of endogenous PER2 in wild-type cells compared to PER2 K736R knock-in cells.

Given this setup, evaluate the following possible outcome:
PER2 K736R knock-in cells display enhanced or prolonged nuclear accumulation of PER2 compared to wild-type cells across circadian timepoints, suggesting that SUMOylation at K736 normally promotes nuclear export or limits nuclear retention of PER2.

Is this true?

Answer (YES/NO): NO